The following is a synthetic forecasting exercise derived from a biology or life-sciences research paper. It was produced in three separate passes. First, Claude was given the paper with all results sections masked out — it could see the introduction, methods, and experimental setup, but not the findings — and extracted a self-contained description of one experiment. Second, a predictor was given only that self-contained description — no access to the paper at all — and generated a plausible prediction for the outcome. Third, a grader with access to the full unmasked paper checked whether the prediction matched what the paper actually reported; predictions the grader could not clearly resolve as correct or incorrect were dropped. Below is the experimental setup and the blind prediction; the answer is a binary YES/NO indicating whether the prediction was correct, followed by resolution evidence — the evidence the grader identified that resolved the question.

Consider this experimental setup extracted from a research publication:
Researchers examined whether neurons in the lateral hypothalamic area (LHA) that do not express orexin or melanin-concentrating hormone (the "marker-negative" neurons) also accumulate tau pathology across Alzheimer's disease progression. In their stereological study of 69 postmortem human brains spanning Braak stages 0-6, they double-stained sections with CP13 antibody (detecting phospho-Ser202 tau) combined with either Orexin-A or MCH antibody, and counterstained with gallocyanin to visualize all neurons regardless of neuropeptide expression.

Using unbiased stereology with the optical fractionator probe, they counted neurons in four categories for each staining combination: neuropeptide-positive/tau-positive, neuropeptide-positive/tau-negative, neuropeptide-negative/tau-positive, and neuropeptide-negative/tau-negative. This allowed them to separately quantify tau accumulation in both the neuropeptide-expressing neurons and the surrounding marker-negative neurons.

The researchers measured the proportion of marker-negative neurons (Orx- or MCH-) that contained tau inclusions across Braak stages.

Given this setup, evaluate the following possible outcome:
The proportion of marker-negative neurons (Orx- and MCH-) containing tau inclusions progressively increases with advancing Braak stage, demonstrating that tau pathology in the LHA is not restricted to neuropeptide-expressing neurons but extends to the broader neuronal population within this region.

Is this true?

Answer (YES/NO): YES